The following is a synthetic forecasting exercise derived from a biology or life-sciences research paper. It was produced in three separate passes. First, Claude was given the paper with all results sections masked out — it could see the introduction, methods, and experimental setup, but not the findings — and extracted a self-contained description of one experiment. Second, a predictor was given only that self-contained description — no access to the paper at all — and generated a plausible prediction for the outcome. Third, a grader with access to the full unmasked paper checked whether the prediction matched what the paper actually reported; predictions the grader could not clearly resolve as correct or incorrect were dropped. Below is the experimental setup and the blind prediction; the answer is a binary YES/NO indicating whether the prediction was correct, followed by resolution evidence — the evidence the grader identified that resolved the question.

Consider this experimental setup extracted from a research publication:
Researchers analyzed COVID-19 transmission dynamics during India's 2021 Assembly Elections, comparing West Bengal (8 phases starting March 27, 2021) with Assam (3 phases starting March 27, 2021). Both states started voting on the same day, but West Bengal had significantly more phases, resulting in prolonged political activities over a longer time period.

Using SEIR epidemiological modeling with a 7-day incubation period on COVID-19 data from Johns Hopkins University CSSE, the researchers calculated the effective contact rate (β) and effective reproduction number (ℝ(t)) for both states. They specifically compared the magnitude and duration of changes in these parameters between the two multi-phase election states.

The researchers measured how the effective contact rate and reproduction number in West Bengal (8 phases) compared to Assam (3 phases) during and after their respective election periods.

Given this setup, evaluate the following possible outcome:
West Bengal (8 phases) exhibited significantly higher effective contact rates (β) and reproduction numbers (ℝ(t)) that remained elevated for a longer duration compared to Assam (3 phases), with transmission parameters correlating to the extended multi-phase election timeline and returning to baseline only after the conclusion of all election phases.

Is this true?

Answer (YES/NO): NO